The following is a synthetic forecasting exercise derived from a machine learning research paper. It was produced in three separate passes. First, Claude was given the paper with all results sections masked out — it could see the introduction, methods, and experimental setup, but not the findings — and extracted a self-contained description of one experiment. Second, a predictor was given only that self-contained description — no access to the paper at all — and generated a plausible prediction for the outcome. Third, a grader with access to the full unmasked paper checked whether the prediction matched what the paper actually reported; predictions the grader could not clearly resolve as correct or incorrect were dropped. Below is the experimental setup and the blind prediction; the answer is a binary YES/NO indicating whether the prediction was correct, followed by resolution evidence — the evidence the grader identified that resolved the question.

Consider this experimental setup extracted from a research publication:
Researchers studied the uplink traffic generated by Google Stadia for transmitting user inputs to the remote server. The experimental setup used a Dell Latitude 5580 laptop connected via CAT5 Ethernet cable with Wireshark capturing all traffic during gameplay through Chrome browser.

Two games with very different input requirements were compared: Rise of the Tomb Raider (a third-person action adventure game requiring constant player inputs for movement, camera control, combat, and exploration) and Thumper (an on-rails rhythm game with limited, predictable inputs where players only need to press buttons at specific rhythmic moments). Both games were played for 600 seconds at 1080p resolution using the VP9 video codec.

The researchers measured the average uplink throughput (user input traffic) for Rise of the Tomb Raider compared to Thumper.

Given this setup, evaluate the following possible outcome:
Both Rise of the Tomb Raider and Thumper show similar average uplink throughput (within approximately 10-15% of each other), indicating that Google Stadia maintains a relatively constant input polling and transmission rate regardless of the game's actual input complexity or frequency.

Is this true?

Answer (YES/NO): NO